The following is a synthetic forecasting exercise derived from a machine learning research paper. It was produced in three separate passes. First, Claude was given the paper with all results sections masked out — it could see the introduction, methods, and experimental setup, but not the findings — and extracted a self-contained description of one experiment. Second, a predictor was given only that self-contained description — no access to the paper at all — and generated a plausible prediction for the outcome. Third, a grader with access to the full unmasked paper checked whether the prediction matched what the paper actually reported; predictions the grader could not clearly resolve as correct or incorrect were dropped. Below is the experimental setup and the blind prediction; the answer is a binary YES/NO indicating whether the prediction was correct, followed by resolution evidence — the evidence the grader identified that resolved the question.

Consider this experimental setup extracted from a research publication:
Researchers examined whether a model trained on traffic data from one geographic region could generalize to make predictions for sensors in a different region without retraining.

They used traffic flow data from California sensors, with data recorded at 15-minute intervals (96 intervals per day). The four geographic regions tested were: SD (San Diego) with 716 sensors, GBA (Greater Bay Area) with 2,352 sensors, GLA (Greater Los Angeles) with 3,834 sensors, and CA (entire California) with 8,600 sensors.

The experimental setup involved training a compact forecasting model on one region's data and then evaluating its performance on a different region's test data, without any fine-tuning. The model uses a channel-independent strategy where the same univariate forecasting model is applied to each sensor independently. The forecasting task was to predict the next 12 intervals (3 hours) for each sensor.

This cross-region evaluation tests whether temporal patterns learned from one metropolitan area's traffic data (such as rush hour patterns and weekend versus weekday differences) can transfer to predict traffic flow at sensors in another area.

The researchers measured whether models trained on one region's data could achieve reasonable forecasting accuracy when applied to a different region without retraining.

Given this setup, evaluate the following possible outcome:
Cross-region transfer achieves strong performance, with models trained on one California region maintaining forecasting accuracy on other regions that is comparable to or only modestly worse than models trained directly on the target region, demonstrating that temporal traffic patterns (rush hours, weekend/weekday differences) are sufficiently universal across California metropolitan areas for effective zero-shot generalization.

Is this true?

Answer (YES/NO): YES